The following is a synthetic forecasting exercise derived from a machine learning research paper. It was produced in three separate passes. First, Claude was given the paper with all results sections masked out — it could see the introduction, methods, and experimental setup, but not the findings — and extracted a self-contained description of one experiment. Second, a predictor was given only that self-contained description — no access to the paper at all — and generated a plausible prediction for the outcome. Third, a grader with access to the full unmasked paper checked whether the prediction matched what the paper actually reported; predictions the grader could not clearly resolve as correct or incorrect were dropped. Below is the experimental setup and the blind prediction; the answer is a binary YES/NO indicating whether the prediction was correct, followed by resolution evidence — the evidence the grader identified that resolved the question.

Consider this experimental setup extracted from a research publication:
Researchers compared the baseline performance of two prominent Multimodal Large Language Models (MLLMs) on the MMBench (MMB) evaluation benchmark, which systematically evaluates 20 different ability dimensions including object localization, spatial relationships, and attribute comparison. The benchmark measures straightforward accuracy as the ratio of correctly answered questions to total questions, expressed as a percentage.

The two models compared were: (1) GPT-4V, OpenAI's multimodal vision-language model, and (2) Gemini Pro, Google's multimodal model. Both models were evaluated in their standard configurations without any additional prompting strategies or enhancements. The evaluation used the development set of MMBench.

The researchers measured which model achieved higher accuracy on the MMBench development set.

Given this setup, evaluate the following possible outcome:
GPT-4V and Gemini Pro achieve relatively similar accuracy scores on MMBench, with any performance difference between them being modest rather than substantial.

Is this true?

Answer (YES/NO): NO